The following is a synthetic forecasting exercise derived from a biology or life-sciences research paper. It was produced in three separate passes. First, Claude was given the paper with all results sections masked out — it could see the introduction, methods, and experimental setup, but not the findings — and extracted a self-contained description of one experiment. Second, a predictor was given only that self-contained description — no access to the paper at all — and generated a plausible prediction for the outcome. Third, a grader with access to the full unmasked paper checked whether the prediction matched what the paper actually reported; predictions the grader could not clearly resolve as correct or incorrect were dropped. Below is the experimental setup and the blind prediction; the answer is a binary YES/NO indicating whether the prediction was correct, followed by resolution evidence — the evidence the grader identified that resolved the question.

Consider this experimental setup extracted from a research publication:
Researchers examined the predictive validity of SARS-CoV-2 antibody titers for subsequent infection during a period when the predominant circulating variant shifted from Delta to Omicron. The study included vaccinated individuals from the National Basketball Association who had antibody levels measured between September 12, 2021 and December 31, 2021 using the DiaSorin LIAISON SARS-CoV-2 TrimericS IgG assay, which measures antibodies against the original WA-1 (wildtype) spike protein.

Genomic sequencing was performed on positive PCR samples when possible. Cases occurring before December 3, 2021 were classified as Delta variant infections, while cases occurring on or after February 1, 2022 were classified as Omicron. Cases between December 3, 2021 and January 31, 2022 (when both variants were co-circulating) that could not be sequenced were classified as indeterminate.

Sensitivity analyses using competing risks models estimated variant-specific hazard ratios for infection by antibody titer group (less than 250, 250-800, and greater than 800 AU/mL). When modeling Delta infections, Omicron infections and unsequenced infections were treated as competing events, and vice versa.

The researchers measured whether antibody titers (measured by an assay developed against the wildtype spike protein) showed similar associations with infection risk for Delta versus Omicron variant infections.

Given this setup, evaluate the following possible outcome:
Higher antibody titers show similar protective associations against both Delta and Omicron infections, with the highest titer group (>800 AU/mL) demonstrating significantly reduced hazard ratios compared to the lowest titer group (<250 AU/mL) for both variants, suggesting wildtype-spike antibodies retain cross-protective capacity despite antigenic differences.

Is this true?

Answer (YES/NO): NO